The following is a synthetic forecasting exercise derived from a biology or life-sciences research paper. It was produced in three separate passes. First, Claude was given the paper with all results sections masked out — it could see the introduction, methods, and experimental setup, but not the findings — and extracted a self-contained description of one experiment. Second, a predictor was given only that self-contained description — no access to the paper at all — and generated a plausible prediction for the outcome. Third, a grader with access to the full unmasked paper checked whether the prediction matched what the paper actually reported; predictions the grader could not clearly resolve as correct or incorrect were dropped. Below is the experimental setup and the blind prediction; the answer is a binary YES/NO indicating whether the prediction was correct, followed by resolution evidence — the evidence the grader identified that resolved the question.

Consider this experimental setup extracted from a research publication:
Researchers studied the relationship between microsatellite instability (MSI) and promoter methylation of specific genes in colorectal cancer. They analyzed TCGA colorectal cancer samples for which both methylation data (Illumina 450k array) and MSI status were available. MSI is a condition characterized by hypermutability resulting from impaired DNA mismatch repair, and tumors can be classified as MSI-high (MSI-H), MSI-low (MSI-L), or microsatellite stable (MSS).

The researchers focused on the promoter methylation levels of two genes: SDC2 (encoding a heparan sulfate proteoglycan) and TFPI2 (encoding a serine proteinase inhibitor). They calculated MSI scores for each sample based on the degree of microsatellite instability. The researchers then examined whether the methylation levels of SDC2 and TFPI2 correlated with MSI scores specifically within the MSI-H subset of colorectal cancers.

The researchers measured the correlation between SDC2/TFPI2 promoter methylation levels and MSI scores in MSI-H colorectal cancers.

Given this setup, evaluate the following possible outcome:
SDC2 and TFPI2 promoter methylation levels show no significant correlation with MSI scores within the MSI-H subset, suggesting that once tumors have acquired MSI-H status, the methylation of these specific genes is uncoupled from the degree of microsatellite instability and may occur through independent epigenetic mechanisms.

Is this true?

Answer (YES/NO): NO